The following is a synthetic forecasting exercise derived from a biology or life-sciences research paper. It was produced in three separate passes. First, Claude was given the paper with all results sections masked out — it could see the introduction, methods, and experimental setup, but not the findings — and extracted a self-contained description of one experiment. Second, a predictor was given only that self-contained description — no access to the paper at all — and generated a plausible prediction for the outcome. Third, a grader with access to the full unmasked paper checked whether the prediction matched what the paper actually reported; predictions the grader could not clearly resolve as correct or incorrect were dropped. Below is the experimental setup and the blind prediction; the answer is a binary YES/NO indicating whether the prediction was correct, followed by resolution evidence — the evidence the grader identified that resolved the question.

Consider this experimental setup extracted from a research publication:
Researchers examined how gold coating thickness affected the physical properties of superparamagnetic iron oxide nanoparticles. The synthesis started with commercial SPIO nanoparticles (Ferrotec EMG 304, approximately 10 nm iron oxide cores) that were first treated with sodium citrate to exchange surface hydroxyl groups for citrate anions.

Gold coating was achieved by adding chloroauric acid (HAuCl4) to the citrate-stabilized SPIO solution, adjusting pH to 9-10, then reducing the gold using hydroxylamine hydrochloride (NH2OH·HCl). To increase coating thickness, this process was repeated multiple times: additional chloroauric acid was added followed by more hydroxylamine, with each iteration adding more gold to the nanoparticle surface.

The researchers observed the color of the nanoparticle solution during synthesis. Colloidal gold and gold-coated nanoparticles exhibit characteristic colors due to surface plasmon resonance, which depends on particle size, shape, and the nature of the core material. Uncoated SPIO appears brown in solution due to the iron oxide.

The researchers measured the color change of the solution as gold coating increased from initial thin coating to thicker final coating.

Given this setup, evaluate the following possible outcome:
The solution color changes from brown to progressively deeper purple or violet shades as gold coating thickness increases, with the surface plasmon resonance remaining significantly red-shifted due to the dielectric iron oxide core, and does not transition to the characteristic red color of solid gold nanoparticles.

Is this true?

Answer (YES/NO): NO